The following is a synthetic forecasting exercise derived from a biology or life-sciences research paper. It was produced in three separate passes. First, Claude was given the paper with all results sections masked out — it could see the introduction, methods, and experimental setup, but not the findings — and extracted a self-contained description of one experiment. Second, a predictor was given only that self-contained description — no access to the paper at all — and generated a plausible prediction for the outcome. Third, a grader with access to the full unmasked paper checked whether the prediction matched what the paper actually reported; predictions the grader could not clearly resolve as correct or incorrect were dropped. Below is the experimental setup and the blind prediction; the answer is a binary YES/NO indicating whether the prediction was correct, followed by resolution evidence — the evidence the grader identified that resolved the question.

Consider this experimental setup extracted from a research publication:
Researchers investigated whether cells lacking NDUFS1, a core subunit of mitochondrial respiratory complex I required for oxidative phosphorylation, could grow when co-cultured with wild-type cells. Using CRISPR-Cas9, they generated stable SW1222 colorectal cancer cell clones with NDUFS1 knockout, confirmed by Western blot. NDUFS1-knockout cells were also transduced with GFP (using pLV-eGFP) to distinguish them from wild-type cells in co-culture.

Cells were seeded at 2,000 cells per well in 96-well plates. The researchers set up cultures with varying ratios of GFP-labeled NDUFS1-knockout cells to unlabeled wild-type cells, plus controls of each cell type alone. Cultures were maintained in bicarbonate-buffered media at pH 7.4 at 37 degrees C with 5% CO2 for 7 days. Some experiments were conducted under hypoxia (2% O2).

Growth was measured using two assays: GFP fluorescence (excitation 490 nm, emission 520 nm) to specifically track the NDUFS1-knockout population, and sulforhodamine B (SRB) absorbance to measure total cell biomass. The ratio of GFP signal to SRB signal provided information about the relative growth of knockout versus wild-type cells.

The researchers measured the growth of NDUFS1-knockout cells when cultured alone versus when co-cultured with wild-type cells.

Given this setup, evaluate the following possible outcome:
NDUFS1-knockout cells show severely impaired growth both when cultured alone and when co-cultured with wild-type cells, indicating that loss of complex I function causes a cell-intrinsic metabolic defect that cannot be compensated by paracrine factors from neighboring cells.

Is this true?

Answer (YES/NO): NO